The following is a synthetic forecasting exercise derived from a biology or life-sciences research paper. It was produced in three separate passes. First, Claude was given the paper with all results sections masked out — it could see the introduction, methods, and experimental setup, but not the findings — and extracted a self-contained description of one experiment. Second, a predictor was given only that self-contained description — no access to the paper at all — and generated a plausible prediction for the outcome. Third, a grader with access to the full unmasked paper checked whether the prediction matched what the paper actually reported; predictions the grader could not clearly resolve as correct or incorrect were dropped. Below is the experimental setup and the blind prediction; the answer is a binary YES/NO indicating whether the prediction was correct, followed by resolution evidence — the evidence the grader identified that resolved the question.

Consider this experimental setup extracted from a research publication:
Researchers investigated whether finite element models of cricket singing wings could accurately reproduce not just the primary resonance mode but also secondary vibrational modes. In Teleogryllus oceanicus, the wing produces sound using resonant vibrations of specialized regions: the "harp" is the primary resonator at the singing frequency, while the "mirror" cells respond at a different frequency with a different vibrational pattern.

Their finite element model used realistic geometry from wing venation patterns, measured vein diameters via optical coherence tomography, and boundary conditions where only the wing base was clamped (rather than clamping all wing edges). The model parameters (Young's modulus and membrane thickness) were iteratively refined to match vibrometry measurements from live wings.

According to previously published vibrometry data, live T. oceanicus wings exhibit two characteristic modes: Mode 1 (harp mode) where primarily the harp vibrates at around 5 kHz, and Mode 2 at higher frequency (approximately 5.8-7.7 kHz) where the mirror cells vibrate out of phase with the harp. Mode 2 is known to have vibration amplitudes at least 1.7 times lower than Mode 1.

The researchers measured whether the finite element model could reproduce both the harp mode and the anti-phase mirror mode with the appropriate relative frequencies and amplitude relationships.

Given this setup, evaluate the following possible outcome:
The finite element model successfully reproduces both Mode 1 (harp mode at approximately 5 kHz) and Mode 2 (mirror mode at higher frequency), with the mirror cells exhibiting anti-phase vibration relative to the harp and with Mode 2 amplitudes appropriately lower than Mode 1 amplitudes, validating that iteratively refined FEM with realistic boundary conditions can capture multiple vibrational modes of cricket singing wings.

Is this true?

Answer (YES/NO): YES